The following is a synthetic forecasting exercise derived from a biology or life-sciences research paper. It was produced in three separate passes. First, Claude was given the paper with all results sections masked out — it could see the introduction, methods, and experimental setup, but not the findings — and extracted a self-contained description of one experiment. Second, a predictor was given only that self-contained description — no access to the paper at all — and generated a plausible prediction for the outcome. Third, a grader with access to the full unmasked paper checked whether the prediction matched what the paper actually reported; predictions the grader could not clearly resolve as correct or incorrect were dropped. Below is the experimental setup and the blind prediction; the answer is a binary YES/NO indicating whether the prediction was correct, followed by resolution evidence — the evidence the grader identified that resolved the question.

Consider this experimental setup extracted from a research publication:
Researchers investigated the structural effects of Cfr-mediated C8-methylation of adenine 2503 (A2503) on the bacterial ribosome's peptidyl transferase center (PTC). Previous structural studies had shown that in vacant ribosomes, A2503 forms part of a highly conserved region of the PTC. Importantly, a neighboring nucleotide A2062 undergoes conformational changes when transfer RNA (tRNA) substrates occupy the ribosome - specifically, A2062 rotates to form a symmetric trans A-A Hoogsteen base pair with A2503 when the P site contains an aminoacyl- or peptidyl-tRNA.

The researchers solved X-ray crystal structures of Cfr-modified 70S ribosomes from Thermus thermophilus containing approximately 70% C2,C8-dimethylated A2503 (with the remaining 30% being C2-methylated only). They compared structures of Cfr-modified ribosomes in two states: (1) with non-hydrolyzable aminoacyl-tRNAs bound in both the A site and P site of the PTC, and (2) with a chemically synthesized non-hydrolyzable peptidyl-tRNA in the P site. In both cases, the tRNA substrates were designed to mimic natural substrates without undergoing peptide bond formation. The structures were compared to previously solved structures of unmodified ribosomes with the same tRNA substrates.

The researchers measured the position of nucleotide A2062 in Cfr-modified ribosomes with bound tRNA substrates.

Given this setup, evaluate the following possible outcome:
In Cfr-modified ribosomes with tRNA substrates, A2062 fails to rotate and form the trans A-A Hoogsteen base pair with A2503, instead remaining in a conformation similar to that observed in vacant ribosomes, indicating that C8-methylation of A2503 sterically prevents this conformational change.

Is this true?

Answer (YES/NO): YES